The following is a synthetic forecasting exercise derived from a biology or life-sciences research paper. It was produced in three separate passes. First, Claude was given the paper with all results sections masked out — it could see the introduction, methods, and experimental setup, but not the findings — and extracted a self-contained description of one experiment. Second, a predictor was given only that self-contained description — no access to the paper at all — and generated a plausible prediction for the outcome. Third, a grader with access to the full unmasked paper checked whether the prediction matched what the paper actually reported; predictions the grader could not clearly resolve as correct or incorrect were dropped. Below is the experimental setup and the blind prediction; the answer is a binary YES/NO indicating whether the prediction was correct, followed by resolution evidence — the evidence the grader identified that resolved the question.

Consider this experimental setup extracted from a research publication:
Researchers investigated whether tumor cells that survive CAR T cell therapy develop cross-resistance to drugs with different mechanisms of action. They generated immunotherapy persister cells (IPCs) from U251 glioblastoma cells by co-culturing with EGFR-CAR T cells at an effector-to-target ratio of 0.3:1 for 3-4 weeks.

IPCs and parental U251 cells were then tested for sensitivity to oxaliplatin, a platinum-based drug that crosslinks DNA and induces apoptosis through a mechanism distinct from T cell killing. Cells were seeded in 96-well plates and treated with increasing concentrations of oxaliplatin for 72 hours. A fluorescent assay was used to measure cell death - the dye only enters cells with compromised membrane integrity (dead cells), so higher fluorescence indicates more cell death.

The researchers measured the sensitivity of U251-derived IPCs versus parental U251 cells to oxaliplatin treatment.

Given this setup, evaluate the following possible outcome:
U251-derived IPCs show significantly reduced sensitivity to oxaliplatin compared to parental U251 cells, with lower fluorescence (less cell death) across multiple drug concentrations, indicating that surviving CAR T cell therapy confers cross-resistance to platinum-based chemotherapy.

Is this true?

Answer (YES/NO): YES